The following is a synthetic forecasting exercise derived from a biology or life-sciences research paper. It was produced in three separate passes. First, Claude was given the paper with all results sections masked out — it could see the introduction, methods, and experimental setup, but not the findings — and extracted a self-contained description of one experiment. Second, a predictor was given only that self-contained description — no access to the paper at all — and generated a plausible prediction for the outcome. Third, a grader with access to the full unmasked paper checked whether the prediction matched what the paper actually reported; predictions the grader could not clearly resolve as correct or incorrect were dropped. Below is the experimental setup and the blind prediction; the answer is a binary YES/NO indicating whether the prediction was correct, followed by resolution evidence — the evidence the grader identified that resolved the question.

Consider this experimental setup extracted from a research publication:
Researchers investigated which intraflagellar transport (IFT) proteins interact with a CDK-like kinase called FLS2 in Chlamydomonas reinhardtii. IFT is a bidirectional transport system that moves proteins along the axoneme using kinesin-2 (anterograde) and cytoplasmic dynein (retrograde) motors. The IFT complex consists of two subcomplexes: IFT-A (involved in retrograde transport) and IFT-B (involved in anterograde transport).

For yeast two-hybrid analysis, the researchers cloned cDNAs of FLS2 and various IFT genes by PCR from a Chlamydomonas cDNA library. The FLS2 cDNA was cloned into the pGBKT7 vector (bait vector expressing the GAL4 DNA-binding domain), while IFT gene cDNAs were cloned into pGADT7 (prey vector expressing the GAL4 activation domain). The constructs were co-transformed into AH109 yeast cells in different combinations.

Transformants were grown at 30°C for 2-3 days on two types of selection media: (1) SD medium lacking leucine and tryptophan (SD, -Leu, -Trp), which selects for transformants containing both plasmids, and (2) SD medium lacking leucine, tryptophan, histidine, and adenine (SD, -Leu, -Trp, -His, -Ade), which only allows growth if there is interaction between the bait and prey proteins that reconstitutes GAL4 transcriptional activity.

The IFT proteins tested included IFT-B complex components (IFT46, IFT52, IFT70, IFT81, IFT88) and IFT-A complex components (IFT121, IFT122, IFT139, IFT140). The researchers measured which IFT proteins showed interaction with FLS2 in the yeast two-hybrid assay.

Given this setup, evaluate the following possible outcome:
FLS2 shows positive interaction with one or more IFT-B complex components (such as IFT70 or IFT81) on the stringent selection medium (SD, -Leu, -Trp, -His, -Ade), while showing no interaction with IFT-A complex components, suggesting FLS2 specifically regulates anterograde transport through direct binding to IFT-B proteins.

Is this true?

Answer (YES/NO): YES